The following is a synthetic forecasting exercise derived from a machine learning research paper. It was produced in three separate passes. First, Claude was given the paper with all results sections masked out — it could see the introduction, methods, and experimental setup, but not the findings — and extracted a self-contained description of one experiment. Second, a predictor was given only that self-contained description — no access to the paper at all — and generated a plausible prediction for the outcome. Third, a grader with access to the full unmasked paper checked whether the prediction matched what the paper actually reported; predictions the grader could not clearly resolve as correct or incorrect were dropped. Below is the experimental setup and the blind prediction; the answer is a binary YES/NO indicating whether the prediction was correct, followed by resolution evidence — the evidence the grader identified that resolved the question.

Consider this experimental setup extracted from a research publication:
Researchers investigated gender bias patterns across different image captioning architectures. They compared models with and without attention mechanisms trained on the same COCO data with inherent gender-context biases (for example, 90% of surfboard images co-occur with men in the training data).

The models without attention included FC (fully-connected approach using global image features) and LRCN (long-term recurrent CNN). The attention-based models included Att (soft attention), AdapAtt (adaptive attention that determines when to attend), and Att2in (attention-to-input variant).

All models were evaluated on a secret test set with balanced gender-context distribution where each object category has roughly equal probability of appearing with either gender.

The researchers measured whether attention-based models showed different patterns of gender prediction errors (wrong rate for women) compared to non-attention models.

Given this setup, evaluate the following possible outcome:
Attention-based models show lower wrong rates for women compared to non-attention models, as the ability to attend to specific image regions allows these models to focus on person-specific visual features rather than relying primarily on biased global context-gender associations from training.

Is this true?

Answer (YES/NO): NO